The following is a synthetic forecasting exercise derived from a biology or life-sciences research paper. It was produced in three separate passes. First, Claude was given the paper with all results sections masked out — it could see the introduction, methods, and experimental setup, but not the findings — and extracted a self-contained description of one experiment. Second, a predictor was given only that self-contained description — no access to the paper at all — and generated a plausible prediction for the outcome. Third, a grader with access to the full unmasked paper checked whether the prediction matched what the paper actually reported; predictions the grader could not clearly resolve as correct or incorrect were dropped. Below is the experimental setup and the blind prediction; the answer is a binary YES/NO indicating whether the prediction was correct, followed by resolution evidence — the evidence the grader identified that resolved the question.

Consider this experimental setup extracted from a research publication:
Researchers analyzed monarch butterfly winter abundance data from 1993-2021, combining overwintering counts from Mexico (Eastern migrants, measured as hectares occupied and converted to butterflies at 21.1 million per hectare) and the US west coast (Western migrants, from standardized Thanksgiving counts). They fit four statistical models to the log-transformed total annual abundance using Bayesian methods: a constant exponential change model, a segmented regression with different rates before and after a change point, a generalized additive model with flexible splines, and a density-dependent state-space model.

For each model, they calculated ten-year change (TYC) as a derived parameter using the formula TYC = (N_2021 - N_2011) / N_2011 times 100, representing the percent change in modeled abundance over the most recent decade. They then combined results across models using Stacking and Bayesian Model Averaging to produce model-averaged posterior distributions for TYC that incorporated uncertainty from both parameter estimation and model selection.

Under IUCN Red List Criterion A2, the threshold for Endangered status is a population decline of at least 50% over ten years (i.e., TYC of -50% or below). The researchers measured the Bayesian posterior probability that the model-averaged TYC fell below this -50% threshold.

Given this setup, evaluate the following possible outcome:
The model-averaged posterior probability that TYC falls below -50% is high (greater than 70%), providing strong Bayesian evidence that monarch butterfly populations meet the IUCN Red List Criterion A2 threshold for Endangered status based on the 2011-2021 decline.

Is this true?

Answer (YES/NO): NO